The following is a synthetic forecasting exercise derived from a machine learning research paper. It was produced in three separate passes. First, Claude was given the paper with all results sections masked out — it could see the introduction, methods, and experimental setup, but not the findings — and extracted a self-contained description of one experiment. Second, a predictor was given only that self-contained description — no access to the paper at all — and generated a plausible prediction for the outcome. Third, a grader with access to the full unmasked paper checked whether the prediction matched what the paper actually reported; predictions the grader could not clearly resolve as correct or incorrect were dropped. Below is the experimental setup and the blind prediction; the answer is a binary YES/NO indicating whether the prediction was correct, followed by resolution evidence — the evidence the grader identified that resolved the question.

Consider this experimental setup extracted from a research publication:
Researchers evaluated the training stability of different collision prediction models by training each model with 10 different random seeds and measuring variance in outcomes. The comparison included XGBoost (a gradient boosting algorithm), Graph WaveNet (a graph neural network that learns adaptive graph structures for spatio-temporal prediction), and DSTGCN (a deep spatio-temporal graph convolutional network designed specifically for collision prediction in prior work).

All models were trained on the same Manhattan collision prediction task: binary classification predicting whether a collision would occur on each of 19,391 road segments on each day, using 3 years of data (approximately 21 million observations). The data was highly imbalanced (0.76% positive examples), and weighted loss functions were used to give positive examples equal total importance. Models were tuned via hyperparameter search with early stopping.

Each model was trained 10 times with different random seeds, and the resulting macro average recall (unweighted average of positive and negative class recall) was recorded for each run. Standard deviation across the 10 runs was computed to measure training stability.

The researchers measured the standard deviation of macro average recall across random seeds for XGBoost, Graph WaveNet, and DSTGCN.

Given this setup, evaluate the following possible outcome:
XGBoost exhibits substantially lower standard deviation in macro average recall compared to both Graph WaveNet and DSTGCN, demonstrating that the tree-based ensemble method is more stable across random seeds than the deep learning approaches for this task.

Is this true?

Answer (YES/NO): YES